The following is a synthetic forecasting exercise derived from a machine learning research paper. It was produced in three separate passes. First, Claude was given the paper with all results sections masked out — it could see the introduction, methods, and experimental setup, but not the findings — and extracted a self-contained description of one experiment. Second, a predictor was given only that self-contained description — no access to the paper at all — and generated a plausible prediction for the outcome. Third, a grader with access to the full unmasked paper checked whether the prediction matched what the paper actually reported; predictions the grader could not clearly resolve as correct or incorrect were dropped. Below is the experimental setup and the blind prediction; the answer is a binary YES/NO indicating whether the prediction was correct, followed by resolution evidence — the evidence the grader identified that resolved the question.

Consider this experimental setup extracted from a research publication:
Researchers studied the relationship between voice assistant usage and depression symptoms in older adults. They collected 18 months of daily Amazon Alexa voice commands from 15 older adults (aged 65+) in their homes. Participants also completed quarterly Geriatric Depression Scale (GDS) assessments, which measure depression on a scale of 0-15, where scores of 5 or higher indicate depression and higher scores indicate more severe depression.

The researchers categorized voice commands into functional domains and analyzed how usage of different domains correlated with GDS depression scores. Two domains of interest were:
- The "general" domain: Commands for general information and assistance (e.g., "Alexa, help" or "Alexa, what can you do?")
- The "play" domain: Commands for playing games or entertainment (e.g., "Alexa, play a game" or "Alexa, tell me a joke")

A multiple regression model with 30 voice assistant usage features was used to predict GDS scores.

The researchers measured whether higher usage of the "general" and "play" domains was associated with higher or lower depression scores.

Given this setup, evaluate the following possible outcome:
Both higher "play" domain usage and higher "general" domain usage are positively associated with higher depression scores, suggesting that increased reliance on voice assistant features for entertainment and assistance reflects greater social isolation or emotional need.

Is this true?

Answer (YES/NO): NO